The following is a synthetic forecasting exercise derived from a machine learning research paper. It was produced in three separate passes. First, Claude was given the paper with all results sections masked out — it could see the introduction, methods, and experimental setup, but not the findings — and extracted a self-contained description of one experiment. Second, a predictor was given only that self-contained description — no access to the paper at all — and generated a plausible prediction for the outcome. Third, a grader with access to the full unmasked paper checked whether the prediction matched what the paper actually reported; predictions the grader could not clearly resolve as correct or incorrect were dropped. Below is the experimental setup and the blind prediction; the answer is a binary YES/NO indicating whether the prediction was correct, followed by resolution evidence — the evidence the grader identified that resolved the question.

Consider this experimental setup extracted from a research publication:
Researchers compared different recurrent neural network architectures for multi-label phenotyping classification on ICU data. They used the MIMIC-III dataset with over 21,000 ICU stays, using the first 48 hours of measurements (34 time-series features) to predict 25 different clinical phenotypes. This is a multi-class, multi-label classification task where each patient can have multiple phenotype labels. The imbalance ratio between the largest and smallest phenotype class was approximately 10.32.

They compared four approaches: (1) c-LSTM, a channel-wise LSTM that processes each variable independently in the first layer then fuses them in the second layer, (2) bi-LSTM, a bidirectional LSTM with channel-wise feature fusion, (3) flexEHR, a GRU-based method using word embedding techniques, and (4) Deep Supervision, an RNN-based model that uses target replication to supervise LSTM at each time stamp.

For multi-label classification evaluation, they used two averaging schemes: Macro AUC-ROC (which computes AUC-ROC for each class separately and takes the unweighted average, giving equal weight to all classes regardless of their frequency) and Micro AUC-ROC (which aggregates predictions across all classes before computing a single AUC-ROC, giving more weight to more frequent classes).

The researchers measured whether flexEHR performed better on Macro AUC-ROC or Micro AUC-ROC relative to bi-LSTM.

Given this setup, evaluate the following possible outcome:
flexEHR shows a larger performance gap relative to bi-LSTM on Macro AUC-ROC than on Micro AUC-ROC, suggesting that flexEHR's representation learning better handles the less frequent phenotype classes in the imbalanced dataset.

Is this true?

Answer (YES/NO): NO